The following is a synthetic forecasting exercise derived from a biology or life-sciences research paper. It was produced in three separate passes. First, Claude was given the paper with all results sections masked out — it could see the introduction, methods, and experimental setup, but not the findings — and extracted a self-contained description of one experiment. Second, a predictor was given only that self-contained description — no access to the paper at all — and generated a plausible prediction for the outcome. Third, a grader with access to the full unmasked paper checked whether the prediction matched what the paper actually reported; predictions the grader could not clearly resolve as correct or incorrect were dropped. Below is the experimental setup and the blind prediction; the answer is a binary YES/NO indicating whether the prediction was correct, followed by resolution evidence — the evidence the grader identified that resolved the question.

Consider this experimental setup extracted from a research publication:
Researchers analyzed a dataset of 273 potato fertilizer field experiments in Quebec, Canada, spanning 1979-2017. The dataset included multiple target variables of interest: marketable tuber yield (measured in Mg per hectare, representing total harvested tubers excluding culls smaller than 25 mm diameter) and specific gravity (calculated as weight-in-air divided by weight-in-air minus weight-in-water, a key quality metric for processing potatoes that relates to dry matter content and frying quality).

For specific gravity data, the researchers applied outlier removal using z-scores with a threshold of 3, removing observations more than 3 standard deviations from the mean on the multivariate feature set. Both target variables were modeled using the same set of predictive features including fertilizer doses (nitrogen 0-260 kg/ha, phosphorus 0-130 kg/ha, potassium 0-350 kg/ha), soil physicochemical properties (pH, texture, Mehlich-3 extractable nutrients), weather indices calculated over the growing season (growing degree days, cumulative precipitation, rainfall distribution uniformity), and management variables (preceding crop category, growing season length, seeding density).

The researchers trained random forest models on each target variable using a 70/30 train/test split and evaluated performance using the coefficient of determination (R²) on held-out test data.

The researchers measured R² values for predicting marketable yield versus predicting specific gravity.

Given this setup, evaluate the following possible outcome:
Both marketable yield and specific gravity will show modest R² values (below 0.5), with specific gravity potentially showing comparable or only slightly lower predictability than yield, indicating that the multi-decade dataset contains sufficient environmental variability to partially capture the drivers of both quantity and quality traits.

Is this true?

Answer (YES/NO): NO